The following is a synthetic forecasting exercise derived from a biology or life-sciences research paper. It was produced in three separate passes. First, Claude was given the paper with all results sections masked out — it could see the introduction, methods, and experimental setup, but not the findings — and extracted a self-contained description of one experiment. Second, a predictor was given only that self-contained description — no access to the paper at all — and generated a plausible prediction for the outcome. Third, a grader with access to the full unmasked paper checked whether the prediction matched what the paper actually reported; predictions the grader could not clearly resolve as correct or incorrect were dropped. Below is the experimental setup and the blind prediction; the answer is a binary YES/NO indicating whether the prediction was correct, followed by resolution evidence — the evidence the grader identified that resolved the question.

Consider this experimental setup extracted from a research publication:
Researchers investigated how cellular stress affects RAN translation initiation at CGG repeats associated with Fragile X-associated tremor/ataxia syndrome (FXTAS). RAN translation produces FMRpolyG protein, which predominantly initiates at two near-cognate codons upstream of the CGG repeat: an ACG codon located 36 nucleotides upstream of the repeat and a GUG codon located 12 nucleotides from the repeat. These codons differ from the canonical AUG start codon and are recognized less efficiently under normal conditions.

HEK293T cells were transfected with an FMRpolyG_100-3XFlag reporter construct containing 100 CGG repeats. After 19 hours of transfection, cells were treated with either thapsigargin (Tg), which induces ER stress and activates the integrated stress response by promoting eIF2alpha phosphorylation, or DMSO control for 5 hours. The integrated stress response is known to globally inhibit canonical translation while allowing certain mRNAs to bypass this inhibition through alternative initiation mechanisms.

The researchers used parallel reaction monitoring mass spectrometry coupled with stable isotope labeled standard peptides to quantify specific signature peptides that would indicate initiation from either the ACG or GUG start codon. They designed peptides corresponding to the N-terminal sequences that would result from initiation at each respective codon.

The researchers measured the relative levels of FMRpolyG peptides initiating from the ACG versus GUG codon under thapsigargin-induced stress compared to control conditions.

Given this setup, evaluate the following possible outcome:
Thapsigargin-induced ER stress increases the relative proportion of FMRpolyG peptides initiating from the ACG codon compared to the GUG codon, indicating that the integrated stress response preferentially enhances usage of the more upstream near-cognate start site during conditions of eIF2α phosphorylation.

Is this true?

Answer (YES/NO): NO